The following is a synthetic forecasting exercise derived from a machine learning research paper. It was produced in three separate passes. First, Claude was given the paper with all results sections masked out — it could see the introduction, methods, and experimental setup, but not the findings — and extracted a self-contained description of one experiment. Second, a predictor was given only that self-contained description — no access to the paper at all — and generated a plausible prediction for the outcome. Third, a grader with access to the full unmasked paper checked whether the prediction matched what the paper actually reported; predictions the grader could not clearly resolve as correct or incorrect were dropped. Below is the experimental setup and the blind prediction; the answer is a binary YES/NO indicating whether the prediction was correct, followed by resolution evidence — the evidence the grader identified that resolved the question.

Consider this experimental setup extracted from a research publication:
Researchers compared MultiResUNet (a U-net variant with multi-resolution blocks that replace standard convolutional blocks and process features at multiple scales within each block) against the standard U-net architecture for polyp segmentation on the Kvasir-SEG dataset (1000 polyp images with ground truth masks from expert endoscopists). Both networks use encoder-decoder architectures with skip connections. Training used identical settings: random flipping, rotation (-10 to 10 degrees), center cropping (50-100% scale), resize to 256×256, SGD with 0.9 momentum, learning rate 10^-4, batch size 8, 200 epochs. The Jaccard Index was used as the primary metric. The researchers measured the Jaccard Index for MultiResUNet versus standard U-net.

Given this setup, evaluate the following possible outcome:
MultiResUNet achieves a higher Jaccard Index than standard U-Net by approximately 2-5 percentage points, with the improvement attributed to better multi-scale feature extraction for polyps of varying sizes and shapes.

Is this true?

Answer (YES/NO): NO